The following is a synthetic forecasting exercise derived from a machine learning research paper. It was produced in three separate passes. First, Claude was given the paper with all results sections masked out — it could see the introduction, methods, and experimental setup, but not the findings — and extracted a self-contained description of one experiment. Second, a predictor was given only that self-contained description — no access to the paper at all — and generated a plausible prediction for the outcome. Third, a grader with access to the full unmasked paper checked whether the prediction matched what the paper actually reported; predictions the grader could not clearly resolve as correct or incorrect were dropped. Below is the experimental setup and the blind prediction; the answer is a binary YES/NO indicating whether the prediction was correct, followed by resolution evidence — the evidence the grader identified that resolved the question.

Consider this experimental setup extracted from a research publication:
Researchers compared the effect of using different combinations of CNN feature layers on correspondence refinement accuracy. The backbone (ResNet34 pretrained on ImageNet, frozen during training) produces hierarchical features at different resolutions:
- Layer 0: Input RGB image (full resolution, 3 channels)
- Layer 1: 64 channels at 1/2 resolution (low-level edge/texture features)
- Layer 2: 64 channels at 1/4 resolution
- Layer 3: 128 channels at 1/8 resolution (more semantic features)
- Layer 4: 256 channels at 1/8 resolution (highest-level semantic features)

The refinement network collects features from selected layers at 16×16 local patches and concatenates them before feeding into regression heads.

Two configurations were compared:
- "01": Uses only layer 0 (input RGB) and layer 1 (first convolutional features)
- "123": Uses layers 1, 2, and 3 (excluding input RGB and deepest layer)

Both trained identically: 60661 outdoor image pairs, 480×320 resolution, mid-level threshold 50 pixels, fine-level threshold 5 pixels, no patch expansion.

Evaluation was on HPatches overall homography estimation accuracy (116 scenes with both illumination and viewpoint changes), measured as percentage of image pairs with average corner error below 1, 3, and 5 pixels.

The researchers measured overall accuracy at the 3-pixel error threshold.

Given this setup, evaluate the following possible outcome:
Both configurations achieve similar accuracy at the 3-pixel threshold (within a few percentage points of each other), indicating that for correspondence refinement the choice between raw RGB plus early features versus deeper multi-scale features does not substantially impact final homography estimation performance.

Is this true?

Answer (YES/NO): NO